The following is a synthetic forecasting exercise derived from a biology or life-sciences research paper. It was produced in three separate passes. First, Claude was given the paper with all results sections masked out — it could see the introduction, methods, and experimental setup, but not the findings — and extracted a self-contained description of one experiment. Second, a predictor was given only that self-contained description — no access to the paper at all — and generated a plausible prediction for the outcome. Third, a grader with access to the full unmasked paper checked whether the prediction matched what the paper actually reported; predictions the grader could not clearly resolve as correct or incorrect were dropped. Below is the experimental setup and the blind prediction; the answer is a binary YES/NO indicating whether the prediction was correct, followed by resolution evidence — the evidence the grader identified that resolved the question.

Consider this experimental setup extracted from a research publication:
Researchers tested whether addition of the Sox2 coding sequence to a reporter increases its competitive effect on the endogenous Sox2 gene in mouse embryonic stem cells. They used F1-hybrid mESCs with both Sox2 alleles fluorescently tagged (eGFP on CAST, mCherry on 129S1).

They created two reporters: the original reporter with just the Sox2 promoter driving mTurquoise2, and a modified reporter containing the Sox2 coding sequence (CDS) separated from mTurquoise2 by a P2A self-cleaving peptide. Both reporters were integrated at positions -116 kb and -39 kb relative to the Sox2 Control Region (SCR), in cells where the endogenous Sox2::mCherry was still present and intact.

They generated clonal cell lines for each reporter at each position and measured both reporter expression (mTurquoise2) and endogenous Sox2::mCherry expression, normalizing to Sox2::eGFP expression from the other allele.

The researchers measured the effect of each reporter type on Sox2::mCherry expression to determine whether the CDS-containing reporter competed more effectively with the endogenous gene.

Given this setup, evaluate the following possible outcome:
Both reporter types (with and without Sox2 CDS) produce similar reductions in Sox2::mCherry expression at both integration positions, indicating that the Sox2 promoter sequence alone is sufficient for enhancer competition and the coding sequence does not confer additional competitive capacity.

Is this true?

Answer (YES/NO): NO